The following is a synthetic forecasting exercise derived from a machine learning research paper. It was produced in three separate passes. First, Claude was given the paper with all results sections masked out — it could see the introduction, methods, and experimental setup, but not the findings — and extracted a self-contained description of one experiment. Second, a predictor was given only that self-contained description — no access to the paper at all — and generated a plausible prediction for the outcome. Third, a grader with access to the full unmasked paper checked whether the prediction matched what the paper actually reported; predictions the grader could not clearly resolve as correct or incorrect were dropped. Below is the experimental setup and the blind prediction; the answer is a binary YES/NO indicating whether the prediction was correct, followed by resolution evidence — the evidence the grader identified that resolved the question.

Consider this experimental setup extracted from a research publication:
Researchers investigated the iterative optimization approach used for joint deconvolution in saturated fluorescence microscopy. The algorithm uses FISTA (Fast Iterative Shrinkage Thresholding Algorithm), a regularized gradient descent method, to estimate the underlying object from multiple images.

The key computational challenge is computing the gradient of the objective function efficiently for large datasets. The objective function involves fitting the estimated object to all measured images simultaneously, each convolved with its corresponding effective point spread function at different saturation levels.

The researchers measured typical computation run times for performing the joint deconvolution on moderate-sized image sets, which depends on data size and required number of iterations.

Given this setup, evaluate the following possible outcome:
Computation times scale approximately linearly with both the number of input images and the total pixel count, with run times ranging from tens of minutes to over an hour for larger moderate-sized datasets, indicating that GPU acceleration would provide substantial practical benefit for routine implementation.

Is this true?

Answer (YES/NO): NO